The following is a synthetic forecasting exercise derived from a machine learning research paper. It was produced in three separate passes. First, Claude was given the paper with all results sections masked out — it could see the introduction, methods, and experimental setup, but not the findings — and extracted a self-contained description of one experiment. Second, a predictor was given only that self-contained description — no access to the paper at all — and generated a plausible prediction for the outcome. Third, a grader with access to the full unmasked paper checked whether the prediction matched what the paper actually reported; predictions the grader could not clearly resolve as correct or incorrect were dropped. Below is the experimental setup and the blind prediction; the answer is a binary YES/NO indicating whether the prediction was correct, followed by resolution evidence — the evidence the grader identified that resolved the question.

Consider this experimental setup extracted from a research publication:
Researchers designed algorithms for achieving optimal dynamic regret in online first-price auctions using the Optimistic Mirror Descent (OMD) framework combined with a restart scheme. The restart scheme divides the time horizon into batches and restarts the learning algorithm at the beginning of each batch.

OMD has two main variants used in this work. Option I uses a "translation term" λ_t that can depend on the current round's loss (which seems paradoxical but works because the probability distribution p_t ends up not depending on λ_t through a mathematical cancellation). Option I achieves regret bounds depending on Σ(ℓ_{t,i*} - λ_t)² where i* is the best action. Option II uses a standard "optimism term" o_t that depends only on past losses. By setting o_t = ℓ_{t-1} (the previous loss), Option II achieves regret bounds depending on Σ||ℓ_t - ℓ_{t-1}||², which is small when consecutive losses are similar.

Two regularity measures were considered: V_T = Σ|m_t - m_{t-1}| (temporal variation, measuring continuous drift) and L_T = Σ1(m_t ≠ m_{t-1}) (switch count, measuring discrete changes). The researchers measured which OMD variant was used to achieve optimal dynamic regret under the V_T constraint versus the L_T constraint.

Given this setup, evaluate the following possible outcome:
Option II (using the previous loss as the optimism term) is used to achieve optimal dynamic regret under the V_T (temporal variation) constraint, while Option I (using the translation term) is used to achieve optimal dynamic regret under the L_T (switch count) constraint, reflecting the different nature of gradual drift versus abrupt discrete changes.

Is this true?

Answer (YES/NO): NO